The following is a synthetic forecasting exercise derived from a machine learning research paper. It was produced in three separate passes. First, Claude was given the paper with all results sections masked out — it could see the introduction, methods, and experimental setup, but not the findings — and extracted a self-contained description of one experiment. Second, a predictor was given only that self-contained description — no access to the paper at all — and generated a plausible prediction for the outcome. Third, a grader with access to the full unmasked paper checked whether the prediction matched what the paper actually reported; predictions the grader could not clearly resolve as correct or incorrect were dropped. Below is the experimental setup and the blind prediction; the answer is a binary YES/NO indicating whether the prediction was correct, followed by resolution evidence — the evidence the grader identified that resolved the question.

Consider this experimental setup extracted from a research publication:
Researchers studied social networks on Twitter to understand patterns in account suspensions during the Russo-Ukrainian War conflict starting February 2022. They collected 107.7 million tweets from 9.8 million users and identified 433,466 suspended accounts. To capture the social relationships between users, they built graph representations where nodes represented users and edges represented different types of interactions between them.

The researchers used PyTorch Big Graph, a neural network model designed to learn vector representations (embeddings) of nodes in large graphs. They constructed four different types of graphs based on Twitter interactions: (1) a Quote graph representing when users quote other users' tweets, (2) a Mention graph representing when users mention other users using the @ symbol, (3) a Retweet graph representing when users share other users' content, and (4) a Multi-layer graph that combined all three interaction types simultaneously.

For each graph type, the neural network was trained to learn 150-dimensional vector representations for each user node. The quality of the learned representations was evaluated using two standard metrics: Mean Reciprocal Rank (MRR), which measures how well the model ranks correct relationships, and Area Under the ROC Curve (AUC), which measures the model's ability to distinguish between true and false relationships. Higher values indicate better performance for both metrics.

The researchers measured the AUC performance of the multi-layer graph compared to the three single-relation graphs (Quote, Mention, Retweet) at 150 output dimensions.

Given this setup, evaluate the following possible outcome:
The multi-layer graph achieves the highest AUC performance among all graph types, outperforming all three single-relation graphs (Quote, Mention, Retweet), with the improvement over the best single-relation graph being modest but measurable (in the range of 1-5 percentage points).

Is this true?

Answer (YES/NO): NO